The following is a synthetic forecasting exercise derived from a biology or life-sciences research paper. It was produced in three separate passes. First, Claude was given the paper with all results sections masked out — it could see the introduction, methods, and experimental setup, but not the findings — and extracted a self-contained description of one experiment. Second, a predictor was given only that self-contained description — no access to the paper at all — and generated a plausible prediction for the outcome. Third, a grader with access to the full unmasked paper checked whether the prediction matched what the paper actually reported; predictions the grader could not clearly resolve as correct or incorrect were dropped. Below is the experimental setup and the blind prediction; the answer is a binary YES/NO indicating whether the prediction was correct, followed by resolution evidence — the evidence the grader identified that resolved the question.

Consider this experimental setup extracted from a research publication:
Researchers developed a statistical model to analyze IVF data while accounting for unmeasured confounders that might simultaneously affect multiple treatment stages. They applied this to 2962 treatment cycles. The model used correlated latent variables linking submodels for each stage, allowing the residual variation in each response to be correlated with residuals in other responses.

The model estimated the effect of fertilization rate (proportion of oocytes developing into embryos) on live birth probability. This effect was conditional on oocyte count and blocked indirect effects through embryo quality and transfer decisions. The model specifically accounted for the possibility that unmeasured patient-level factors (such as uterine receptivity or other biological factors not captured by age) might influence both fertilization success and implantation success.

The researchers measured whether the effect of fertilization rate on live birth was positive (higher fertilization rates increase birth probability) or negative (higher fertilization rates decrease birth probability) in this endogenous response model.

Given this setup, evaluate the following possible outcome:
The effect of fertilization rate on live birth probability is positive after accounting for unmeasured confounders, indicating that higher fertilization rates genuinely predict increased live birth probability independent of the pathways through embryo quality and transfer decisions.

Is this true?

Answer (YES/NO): NO